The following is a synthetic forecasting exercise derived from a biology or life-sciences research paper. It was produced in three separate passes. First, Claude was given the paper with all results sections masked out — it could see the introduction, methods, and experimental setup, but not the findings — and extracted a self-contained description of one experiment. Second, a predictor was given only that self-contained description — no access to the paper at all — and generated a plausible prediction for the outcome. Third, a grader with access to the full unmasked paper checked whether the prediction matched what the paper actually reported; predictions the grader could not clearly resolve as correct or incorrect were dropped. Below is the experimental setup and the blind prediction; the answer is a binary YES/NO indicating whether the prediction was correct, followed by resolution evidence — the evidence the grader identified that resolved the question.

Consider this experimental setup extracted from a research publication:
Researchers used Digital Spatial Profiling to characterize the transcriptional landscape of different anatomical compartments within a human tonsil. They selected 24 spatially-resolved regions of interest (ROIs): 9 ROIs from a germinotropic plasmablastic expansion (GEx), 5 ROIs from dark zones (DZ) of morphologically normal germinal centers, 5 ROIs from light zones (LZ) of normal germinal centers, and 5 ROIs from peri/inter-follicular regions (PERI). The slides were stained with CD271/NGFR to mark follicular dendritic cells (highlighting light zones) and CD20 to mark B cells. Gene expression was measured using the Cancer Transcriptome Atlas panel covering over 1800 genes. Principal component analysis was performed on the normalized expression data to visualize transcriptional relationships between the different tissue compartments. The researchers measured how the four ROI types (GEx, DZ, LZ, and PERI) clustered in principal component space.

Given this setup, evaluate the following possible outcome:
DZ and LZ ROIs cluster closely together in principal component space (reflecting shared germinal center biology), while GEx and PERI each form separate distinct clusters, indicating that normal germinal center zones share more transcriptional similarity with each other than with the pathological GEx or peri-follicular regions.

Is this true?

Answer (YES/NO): NO